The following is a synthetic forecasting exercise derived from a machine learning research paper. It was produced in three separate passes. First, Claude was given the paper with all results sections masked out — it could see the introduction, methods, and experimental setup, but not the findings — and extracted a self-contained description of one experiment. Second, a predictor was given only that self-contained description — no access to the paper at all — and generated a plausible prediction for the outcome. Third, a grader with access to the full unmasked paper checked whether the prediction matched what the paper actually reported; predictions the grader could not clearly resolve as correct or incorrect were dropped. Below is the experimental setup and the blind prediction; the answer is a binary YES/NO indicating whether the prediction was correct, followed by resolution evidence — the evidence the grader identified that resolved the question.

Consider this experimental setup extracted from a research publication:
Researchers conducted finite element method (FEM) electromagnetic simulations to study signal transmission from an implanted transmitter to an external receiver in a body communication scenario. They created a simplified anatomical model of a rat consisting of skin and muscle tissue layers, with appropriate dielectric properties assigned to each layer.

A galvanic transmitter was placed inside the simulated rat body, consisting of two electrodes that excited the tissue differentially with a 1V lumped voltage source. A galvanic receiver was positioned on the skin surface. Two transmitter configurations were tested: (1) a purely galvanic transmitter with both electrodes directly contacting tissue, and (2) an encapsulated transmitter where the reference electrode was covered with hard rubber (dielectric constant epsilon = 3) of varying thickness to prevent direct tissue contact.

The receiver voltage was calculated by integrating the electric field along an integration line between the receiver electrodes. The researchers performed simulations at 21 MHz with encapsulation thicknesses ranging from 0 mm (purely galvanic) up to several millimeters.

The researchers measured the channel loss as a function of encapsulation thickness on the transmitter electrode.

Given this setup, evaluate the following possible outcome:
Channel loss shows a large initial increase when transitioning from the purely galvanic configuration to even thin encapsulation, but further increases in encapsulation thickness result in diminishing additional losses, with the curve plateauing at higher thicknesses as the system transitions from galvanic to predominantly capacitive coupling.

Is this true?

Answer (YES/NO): NO